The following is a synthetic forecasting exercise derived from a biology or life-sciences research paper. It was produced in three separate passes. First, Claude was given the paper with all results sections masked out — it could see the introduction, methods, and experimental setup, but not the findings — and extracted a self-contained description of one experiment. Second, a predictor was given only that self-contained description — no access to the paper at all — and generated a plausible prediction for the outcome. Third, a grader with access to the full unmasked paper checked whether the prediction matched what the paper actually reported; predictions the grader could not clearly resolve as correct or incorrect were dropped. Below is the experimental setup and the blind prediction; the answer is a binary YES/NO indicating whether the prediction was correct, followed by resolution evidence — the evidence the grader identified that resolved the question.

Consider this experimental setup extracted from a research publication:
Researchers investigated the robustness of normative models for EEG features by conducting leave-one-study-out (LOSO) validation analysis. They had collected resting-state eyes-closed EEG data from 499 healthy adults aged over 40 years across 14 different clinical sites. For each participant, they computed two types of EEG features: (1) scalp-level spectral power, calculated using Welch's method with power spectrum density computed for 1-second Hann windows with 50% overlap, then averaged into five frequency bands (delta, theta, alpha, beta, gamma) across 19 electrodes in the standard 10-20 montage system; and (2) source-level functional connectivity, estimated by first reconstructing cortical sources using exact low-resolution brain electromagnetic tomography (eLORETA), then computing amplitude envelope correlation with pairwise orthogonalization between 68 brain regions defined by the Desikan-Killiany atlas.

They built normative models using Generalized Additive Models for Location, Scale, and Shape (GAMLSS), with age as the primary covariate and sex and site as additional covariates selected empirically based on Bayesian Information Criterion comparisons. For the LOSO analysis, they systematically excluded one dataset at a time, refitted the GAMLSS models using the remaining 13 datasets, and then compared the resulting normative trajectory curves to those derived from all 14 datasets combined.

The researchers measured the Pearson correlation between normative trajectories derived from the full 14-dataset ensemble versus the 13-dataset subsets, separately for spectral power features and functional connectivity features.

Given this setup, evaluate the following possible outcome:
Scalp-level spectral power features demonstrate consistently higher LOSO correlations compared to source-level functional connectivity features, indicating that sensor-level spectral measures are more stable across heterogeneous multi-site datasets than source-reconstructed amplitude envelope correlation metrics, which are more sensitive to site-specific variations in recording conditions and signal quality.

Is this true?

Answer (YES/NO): NO